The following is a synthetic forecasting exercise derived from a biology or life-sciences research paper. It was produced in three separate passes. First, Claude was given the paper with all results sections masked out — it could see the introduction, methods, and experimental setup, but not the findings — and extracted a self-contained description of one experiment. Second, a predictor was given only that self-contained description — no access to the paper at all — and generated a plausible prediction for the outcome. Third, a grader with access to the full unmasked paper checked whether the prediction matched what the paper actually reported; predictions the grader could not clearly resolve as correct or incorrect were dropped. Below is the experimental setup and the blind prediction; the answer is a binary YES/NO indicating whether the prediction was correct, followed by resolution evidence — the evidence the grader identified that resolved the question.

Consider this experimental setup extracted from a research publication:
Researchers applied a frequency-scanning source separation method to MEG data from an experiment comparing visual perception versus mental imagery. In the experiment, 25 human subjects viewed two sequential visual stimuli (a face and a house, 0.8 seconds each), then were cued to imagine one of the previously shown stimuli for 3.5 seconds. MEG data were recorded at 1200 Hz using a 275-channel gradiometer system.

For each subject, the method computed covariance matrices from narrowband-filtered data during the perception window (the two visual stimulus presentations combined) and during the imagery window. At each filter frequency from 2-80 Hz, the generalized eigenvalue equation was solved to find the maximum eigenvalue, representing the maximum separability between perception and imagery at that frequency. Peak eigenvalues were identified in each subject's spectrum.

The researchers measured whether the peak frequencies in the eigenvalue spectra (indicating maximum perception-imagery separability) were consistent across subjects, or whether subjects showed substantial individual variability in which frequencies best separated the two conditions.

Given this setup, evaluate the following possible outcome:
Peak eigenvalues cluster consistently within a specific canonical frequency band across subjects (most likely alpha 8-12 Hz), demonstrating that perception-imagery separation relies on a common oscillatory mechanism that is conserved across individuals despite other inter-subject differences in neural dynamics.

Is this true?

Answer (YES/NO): NO